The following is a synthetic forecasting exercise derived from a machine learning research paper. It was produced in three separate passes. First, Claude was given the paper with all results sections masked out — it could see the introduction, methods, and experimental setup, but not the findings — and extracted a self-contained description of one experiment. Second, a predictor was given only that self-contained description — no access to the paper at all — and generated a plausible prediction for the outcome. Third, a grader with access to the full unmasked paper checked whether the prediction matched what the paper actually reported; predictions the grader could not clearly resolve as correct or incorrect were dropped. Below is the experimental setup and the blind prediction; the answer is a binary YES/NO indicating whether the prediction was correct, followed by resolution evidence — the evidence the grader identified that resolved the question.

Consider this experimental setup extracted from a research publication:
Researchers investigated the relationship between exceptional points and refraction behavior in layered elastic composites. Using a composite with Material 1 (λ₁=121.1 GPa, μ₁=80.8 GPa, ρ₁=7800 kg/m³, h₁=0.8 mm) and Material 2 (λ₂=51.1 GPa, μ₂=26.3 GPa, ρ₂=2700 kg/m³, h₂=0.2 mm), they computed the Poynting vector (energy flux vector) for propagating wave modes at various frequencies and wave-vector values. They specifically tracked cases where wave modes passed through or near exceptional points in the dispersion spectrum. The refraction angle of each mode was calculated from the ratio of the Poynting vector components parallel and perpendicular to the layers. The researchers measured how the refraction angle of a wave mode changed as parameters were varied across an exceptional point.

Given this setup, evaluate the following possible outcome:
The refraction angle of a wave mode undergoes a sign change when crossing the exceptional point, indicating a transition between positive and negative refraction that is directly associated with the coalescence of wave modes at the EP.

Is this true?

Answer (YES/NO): YES